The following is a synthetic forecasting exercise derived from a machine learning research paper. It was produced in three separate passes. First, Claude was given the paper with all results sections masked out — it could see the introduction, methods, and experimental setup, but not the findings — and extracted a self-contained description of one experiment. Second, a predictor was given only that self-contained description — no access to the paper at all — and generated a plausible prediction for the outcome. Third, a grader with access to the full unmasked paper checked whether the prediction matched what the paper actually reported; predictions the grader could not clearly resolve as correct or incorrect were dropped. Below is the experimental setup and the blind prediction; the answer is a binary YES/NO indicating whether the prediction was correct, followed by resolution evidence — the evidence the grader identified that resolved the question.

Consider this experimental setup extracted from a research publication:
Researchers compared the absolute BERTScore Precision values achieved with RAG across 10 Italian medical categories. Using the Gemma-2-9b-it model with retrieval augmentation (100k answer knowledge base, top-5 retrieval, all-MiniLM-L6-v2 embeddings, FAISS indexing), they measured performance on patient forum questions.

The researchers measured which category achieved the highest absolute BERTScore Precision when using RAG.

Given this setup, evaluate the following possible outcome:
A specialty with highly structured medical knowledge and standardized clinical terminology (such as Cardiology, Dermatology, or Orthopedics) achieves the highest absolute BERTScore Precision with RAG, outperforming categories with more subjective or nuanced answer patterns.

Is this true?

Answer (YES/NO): NO